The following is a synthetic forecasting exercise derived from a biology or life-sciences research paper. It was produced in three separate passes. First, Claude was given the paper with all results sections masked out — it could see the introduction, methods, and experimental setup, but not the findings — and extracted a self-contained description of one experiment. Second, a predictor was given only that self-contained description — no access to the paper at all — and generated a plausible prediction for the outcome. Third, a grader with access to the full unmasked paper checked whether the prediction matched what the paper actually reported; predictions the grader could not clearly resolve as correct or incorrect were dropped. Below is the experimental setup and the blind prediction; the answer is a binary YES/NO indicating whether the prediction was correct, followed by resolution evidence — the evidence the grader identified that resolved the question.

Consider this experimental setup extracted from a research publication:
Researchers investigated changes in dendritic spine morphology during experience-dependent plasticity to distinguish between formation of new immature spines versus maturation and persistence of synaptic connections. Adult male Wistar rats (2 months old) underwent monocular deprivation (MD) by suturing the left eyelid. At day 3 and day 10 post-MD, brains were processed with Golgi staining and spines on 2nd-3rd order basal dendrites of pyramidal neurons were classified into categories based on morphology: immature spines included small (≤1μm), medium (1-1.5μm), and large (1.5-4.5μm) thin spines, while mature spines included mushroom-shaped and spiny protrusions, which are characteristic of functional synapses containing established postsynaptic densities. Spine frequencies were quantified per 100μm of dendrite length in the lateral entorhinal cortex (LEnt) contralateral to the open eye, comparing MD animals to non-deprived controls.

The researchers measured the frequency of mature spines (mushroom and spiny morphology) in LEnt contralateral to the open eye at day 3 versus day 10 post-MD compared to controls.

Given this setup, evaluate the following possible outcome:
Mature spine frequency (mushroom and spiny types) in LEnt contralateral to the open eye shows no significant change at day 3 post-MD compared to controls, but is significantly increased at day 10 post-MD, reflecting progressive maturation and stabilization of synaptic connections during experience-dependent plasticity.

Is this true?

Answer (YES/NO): NO